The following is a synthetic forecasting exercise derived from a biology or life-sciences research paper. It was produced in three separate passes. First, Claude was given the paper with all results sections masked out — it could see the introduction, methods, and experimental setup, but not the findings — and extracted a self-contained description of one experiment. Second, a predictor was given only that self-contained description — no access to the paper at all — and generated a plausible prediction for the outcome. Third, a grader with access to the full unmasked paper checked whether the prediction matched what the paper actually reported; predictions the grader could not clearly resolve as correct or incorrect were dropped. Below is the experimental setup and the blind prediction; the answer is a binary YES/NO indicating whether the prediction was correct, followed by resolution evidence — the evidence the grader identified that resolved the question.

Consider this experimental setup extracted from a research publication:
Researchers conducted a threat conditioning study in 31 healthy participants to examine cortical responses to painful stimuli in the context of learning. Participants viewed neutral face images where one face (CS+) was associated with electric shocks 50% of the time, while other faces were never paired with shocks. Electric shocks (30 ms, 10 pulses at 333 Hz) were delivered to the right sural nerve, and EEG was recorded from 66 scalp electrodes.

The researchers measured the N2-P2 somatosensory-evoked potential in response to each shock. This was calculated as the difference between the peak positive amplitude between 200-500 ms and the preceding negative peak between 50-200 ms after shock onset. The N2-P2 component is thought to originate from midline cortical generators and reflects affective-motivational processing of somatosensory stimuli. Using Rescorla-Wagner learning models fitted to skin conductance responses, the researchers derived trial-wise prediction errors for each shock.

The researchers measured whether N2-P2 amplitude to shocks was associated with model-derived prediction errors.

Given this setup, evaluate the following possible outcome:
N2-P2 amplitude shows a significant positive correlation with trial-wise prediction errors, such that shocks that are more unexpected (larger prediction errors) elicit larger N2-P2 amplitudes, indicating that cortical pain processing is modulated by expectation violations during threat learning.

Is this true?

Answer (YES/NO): YES